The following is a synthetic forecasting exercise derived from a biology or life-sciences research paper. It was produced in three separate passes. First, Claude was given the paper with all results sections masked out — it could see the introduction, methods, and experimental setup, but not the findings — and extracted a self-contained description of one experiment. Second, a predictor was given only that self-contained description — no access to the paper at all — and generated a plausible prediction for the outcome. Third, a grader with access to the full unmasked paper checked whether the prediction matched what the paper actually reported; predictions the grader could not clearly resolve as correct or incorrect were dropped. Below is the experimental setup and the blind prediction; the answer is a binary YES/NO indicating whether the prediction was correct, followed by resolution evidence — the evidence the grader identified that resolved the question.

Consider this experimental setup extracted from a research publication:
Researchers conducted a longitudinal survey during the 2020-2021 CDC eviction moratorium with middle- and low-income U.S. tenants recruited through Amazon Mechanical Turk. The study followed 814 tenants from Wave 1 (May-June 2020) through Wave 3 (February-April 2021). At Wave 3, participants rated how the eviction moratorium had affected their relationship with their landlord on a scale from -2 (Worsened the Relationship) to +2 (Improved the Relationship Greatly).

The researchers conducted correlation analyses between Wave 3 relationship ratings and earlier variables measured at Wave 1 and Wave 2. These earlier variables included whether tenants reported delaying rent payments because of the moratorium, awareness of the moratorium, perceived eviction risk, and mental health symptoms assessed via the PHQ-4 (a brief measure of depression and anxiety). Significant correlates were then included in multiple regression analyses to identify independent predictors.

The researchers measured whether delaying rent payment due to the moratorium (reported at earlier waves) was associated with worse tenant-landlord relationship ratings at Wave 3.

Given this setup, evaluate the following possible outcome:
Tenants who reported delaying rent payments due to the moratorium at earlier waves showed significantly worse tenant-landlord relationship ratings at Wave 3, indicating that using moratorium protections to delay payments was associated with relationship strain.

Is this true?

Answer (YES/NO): YES